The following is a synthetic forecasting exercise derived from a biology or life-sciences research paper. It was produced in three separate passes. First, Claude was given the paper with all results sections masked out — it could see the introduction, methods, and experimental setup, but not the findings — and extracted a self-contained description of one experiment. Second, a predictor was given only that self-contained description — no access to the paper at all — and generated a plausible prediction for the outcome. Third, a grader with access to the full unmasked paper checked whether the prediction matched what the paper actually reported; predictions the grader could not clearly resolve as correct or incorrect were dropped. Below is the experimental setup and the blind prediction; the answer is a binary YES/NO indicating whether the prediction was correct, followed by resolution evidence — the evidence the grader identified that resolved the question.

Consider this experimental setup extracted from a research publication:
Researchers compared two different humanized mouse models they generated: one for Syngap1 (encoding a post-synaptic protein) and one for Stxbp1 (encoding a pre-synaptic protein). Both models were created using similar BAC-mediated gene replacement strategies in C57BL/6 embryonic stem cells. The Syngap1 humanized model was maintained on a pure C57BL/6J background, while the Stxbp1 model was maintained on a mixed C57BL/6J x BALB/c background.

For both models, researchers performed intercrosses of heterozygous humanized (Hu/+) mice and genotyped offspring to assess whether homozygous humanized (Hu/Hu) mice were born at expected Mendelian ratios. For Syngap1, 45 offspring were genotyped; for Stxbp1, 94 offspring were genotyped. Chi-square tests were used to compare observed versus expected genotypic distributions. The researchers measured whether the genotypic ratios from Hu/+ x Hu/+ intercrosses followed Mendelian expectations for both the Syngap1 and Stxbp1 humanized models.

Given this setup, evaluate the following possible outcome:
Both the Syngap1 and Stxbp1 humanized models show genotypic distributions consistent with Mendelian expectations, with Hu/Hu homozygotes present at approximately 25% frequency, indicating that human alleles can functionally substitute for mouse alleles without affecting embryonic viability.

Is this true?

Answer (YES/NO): NO